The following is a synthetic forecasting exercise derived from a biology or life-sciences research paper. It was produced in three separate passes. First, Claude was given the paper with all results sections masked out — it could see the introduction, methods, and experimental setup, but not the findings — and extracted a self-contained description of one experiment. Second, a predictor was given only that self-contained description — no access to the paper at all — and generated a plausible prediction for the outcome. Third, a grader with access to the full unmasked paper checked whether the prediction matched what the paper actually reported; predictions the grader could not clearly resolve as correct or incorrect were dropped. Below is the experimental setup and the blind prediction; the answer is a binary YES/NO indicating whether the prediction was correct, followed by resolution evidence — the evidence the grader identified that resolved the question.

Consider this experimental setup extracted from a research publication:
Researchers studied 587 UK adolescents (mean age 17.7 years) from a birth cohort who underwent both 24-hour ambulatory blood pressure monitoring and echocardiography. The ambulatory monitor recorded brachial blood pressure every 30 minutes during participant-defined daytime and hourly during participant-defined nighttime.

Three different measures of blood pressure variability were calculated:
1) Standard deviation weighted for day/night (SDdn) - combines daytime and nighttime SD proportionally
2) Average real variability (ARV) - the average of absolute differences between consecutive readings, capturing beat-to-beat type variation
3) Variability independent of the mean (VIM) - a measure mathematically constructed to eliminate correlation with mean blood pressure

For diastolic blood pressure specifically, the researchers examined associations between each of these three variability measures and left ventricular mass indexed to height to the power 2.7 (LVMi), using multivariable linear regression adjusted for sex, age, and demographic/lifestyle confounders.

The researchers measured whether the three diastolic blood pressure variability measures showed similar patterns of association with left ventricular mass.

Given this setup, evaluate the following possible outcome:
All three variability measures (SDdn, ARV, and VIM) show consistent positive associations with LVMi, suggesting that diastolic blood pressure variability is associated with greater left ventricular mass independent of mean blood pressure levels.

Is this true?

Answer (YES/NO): NO